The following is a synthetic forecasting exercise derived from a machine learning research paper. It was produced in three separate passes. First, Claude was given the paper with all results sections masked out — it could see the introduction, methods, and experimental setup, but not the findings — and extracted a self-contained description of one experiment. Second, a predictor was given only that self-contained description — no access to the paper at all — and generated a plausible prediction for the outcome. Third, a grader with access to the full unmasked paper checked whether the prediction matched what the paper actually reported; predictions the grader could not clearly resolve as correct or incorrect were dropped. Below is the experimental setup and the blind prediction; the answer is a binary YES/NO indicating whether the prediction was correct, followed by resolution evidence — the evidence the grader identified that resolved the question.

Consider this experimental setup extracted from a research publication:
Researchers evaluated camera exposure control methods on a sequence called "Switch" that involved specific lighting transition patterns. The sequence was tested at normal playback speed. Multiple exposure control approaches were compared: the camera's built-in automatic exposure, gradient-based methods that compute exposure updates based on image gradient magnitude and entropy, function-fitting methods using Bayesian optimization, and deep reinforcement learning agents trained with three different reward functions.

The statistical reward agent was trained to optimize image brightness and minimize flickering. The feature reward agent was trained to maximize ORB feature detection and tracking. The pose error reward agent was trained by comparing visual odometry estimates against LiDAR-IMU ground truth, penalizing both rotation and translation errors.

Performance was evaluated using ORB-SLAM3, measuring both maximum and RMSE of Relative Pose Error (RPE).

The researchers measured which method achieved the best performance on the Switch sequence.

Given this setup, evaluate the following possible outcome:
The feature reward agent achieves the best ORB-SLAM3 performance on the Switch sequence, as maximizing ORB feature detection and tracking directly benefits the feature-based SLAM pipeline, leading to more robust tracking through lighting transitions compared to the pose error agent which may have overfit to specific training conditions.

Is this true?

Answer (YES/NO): NO